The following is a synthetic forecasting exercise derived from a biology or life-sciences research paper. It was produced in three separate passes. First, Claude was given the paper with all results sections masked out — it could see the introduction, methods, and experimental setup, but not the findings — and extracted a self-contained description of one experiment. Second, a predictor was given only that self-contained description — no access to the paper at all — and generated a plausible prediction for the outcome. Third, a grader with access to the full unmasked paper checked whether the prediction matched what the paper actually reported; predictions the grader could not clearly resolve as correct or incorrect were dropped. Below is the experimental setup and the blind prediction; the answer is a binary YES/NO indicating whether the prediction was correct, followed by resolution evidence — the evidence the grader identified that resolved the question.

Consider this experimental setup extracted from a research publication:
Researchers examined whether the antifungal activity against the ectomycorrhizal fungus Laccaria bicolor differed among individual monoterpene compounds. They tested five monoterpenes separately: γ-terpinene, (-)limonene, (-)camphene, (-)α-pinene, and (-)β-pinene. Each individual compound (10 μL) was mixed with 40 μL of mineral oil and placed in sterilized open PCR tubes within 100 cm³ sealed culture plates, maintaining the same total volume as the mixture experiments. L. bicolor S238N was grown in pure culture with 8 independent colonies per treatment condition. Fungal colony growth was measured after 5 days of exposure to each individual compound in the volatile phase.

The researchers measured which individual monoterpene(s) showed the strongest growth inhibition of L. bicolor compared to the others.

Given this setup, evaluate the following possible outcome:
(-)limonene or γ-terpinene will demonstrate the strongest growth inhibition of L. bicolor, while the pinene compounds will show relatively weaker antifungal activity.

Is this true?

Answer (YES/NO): NO